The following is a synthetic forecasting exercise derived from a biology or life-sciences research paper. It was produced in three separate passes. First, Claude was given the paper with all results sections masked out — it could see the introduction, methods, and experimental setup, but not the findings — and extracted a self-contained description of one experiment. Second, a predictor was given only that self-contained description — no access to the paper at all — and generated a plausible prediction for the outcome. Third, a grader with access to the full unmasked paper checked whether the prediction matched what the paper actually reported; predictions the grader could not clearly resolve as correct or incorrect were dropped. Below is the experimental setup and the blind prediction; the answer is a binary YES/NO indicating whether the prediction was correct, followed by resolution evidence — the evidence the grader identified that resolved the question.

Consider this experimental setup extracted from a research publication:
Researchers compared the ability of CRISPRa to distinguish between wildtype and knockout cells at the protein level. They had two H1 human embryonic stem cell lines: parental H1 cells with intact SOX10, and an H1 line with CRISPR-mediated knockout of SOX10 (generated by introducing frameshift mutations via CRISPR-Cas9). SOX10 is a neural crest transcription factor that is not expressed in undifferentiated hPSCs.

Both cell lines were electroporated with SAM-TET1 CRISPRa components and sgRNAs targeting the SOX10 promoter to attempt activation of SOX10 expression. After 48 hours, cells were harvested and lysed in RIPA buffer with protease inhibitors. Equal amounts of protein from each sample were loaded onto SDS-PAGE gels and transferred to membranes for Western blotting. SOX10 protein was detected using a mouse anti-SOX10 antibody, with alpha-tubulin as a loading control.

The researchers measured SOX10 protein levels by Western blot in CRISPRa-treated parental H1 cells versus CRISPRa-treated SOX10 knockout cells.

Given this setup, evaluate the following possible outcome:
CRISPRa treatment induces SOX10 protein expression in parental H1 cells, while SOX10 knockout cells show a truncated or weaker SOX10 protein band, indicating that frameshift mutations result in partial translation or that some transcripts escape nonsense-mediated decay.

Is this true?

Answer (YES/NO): NO